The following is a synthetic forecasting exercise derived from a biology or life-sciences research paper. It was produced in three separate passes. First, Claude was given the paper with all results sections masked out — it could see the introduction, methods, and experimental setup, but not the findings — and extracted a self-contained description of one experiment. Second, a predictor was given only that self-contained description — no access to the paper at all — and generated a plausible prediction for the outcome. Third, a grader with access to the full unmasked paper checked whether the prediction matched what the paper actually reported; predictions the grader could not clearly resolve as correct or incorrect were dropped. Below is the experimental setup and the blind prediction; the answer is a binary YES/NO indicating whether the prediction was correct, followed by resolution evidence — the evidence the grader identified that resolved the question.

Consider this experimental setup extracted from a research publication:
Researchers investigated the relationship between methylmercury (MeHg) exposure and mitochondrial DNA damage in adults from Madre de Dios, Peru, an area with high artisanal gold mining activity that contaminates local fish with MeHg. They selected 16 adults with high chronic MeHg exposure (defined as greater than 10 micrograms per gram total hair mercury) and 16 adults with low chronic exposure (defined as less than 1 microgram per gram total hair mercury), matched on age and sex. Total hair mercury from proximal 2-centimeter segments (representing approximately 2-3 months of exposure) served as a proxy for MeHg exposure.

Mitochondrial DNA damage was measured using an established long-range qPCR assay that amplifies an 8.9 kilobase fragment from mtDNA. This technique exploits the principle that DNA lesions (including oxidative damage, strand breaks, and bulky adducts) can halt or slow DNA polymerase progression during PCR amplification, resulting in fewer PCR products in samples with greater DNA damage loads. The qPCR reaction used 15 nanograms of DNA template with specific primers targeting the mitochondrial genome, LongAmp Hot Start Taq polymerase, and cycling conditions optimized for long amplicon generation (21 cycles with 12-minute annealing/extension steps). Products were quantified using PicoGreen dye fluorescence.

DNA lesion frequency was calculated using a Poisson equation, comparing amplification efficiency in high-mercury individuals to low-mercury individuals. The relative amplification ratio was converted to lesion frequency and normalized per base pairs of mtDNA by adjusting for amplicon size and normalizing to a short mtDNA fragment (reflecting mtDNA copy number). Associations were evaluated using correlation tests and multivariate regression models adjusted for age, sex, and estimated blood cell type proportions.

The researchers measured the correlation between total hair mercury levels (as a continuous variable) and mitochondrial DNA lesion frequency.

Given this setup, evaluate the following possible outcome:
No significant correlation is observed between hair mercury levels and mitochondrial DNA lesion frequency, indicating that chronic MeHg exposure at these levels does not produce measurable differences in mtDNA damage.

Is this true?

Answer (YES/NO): YES